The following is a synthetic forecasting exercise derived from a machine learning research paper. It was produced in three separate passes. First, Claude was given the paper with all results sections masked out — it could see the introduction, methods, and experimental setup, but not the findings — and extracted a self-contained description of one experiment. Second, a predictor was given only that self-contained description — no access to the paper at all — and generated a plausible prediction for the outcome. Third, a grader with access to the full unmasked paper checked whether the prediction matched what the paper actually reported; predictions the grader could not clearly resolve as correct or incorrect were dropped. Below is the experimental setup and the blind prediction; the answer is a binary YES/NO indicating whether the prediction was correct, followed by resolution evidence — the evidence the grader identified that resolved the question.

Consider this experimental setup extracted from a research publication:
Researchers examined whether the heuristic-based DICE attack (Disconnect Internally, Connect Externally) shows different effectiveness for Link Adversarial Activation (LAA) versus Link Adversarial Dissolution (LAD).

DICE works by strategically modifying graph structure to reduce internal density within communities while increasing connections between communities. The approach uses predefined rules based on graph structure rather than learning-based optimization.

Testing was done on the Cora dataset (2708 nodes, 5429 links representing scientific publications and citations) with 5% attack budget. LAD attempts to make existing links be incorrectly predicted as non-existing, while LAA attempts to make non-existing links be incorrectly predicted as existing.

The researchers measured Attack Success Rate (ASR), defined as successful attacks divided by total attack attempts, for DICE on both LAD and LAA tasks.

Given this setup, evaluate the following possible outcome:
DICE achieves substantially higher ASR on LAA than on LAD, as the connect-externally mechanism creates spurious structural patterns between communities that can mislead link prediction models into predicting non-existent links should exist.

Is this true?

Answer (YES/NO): YES